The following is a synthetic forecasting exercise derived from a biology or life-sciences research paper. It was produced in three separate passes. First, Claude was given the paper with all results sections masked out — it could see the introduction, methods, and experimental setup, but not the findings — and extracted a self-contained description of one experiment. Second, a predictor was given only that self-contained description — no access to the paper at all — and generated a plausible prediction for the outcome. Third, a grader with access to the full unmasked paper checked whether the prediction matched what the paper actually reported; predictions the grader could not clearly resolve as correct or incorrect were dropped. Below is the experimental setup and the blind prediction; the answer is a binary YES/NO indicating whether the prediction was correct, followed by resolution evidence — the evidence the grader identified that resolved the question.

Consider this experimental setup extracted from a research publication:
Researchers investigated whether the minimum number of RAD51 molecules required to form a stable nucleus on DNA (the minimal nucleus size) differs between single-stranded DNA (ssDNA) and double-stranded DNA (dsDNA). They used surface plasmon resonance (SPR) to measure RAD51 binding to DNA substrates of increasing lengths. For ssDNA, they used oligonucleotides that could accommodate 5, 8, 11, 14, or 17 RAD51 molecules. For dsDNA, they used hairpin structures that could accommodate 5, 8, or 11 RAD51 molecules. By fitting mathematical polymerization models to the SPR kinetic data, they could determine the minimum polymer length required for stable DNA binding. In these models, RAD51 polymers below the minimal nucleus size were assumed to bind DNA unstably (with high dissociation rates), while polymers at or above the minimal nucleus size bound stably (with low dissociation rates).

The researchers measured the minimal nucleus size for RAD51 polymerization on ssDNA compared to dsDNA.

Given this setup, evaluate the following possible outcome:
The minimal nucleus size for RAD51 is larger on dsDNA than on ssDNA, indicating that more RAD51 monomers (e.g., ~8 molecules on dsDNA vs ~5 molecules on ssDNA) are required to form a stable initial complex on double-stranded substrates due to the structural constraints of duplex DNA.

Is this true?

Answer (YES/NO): NO